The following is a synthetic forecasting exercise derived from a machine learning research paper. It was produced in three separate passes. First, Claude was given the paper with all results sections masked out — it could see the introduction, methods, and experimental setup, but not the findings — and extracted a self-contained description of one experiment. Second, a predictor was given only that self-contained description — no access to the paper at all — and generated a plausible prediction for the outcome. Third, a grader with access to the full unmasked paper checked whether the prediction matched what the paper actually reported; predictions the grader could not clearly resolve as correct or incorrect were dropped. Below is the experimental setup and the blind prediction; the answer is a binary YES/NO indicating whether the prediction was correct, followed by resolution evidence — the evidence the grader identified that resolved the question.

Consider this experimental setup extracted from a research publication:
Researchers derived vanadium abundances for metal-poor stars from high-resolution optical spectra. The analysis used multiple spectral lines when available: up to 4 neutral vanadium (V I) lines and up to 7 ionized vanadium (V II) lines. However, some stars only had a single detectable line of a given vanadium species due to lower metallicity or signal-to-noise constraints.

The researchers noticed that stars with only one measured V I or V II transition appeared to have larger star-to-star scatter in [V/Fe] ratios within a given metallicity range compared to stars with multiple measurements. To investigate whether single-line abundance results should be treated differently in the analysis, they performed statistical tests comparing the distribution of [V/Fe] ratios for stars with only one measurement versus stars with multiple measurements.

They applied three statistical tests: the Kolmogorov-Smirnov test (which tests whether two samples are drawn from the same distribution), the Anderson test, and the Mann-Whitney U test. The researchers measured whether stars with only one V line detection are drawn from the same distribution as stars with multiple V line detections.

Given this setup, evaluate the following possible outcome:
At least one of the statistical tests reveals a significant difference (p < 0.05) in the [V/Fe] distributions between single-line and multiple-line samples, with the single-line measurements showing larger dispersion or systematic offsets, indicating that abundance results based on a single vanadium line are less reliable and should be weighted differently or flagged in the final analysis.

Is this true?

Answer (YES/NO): YES